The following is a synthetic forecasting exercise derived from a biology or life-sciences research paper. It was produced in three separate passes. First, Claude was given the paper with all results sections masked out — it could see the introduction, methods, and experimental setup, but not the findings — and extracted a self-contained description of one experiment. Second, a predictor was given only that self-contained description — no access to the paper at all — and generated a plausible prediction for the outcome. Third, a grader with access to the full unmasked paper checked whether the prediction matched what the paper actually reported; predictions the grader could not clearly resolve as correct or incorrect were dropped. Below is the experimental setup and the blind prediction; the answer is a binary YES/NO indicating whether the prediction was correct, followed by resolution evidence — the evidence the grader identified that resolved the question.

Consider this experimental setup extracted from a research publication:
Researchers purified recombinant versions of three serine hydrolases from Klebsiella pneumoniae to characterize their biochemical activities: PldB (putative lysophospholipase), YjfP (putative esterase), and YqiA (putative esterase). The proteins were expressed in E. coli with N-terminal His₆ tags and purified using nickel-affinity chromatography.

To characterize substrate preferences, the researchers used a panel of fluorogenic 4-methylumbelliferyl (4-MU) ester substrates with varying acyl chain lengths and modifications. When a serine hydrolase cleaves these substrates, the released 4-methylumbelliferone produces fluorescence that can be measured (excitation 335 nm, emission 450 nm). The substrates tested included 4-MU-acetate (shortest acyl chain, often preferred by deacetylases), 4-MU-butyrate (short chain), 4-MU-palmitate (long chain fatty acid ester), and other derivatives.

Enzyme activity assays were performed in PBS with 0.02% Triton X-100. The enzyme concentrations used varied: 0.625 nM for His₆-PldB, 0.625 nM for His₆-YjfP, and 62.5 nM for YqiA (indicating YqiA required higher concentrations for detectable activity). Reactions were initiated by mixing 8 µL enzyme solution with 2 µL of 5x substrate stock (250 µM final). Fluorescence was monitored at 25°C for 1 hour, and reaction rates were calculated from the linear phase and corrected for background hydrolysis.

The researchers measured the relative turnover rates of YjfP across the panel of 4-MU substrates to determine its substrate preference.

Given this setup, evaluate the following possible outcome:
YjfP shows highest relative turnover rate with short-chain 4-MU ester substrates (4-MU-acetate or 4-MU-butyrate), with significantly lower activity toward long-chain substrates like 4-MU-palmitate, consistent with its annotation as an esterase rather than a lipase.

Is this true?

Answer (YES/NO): YES